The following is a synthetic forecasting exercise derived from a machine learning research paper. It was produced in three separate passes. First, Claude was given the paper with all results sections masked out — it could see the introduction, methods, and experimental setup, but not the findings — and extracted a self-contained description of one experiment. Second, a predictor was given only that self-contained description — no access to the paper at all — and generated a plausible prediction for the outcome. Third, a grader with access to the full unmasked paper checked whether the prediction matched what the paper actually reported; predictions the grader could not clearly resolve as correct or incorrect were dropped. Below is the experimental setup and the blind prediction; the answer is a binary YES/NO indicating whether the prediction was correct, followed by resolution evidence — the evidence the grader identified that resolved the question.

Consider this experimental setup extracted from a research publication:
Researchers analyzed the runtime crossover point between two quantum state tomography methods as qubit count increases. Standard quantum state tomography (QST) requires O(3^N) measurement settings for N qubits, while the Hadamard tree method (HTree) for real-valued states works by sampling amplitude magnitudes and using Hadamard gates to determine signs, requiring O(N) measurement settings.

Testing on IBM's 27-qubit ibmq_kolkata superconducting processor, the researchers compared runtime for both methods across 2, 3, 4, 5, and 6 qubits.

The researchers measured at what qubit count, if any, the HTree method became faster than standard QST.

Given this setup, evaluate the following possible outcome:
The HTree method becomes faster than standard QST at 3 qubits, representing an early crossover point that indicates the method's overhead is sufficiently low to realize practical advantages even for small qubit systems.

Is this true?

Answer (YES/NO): NO